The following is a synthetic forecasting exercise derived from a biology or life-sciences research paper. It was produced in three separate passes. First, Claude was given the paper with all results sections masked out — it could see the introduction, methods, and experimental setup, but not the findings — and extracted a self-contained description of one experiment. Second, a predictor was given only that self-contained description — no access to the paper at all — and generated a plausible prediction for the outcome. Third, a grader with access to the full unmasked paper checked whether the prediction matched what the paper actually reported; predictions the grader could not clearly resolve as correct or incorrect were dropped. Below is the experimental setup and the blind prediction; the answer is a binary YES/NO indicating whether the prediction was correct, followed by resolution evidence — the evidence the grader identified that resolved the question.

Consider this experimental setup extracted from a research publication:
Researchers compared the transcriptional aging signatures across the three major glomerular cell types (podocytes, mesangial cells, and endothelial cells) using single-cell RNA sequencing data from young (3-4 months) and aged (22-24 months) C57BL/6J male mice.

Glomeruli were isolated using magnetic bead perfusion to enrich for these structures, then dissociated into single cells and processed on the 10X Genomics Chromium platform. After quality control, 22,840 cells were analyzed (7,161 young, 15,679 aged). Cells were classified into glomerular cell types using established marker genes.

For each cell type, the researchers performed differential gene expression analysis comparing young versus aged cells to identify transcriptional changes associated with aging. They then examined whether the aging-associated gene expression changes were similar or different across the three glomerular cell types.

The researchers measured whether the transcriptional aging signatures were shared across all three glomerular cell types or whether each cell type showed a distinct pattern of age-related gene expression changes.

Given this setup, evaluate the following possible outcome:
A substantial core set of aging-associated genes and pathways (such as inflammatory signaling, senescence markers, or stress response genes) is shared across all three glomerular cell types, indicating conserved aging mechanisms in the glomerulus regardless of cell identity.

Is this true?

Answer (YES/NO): NO